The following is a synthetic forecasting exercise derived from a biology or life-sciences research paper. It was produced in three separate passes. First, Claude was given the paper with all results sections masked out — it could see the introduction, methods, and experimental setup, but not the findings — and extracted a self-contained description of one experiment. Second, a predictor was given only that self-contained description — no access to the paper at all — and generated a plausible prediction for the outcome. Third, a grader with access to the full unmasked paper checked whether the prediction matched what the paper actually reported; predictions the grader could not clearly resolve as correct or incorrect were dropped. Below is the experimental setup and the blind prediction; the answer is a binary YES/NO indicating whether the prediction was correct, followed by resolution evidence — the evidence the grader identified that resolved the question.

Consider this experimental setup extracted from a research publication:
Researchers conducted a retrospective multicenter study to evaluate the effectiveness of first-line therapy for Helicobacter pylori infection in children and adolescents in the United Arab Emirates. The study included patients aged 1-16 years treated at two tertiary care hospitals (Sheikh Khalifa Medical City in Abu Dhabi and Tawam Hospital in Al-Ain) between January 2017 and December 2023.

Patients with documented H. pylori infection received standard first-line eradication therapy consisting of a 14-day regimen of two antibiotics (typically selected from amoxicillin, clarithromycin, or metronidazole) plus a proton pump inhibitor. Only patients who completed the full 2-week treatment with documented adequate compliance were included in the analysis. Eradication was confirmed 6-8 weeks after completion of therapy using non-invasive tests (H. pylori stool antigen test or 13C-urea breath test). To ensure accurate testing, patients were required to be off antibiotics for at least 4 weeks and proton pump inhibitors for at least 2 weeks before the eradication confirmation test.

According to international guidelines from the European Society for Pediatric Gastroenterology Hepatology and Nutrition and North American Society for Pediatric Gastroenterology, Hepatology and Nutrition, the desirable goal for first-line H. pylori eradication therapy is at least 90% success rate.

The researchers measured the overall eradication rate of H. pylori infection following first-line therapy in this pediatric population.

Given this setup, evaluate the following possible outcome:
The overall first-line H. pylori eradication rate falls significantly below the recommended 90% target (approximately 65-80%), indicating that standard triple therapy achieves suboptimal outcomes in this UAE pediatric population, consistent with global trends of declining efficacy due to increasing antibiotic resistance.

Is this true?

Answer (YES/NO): YES